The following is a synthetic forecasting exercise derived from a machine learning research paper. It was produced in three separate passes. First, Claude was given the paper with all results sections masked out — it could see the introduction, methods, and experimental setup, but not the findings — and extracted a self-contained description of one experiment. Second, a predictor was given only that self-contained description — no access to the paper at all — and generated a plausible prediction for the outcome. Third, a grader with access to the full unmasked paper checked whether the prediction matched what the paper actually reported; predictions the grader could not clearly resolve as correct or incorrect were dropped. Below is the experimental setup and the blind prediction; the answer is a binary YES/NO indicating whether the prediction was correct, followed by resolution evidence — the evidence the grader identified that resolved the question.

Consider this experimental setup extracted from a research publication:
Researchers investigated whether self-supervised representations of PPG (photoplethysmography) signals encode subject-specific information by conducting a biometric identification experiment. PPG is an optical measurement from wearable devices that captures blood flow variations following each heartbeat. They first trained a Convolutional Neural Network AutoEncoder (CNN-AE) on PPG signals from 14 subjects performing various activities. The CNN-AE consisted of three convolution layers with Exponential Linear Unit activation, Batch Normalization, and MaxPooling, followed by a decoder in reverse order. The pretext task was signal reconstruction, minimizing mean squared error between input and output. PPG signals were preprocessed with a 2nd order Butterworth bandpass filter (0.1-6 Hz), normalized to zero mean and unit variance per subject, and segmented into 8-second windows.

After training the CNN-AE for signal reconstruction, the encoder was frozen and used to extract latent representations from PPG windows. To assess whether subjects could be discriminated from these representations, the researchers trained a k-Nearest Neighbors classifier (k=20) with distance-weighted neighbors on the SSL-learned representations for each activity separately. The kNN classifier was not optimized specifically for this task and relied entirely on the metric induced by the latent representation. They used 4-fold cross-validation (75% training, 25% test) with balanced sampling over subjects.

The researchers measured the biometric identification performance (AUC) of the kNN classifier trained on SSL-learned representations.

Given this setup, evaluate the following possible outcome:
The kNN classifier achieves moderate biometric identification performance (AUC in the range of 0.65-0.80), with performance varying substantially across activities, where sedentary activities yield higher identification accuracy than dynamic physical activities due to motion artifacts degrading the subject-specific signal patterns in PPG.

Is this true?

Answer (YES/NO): NO